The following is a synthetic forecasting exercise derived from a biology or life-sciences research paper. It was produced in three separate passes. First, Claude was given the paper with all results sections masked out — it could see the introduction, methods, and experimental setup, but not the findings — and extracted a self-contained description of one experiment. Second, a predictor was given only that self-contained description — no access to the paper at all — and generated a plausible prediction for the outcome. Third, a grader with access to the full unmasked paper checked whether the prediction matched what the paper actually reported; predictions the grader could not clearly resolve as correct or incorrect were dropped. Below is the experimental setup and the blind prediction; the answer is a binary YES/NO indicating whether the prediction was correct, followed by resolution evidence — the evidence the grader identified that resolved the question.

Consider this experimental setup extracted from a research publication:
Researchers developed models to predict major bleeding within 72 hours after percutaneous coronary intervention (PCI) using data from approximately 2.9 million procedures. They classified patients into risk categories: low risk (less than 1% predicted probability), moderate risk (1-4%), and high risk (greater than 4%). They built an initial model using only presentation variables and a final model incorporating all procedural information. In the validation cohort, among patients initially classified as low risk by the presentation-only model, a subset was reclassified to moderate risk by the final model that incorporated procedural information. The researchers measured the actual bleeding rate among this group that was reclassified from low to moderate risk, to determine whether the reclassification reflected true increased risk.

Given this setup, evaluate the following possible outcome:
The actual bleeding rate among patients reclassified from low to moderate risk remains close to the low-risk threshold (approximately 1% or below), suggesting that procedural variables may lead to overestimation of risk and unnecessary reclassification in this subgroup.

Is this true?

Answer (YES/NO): NO